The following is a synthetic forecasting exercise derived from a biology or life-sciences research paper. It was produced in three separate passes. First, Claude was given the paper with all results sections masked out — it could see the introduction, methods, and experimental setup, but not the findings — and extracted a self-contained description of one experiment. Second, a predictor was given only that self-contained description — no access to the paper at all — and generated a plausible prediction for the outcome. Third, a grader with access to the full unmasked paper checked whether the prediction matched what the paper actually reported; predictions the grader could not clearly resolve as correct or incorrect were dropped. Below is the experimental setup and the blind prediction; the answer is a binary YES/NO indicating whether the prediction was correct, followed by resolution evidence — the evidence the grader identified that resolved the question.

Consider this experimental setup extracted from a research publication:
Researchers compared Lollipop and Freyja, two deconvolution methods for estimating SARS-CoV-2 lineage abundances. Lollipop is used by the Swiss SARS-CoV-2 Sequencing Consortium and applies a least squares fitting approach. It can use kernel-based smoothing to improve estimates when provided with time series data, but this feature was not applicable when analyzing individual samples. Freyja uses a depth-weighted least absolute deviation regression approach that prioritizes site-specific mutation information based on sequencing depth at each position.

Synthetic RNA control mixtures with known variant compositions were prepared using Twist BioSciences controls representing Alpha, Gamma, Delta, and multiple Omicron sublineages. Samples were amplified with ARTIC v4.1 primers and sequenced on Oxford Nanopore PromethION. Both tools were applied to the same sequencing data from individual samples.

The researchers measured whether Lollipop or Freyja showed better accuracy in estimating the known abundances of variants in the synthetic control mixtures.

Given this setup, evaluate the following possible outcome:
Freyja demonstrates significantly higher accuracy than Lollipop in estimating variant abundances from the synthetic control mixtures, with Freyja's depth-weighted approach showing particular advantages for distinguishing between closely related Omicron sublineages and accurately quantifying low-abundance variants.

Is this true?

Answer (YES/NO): NO